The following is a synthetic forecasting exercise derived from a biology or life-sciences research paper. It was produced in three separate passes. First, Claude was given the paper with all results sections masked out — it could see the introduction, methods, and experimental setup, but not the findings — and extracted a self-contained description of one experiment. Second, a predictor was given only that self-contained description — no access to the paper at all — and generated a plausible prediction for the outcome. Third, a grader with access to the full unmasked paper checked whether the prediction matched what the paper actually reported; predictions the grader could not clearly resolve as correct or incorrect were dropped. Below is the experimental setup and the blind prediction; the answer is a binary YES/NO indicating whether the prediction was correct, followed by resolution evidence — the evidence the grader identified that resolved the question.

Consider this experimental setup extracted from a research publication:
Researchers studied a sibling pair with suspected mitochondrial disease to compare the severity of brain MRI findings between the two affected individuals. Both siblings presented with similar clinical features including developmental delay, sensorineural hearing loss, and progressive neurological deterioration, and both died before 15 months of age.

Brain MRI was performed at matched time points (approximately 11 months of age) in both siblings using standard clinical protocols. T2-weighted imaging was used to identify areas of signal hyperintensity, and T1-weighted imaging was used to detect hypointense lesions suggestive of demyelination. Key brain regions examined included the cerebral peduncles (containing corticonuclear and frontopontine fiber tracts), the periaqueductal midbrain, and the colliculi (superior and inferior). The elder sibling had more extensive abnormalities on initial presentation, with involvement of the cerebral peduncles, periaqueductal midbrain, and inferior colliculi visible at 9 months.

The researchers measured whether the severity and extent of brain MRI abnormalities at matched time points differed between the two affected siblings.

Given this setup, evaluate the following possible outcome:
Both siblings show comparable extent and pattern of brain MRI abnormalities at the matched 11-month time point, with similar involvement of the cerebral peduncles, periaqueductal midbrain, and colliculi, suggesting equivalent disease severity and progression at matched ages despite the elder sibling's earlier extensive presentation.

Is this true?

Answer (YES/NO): NO